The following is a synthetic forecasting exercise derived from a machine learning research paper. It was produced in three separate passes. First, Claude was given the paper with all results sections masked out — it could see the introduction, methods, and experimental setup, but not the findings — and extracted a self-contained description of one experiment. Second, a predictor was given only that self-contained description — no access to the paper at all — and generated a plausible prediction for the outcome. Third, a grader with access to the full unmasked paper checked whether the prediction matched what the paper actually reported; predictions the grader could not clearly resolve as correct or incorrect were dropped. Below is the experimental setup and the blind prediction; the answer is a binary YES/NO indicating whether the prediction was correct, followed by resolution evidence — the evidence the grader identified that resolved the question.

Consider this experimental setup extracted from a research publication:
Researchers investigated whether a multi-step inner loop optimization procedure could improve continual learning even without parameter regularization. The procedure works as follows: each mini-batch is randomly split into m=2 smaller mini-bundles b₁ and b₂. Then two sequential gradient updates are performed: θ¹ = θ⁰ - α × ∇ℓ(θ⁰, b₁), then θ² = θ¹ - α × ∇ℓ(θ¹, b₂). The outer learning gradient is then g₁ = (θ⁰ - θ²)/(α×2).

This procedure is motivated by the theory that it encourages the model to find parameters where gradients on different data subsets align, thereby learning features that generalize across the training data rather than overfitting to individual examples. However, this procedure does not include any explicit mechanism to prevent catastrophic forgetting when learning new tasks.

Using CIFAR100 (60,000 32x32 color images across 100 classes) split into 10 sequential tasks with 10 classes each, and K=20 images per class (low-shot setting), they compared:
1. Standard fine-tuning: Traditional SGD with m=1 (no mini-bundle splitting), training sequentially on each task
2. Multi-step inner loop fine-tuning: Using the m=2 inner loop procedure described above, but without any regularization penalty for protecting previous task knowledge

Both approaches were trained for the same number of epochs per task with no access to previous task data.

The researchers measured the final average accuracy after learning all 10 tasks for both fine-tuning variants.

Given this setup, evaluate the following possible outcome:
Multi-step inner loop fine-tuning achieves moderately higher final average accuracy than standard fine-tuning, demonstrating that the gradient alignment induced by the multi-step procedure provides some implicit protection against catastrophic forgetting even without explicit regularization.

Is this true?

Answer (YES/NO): YES